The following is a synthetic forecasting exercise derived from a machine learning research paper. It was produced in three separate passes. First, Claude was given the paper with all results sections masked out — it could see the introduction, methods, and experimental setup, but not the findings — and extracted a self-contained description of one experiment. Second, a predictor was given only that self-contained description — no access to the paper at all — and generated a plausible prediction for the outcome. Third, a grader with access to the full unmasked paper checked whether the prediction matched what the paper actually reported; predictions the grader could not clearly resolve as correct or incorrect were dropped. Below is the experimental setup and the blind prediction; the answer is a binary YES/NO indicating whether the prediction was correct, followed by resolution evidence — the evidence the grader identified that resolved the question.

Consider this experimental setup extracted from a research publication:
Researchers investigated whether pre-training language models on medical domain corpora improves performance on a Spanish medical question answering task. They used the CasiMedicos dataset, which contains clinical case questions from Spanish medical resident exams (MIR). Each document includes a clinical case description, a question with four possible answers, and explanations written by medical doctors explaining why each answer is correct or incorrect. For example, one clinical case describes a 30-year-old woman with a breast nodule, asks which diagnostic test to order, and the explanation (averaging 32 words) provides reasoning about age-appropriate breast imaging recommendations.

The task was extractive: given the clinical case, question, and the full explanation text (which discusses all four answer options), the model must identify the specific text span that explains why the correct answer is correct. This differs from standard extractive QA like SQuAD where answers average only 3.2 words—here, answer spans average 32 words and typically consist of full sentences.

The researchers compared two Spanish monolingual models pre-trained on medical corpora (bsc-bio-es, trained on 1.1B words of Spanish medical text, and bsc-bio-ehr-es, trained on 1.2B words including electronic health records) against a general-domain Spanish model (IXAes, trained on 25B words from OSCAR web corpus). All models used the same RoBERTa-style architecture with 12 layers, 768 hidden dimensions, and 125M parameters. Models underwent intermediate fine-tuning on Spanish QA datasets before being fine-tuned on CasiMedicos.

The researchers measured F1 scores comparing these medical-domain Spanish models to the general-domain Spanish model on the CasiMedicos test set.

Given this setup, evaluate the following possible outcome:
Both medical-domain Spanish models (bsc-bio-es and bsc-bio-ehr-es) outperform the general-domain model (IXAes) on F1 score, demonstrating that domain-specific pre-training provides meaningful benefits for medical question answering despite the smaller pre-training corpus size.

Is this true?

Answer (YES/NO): NO